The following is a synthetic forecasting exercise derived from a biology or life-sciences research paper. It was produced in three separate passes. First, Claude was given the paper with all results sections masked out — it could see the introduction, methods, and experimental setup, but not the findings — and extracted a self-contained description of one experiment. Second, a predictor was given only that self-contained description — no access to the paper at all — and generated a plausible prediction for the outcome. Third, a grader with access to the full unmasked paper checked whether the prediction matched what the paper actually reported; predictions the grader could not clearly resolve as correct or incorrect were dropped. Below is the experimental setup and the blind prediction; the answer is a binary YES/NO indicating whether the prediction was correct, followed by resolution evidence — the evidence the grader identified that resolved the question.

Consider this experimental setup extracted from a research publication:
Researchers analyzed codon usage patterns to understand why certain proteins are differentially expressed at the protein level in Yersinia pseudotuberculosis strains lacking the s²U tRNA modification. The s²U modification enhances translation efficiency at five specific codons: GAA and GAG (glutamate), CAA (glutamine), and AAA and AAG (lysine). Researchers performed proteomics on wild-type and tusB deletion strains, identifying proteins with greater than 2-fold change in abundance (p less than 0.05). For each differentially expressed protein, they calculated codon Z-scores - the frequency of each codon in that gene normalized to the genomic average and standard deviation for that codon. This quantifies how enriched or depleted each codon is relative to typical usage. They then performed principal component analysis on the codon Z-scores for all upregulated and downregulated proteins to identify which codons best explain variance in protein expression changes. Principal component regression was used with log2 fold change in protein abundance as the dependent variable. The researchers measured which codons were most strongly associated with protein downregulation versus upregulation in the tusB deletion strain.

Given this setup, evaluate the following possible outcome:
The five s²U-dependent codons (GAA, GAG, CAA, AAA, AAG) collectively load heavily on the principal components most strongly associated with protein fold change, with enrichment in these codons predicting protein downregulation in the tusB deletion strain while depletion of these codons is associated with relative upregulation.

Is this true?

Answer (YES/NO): NO